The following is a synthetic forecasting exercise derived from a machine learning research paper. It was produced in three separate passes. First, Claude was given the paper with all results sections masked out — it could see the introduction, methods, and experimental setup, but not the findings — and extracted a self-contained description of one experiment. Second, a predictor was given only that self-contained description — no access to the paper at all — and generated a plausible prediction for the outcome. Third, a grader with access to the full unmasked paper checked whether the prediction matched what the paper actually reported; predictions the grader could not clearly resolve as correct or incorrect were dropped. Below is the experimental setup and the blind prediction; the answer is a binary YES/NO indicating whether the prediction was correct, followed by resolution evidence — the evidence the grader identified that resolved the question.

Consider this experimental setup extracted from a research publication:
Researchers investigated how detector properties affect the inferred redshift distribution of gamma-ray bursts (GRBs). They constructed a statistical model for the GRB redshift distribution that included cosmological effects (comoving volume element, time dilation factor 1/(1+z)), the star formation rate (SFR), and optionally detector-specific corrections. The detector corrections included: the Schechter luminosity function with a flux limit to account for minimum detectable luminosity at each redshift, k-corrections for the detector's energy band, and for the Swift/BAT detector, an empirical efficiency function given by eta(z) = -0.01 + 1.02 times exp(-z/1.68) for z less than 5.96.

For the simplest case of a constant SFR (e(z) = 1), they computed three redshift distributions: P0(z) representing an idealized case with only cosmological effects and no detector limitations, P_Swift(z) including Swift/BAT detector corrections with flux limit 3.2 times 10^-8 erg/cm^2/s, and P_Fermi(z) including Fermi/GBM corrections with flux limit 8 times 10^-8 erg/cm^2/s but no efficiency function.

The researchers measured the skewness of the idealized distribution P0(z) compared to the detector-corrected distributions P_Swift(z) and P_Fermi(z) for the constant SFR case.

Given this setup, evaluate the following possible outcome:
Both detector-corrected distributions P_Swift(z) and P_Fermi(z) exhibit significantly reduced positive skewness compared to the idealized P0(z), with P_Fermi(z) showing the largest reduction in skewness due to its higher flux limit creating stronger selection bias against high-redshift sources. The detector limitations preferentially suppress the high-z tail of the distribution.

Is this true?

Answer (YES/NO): NO